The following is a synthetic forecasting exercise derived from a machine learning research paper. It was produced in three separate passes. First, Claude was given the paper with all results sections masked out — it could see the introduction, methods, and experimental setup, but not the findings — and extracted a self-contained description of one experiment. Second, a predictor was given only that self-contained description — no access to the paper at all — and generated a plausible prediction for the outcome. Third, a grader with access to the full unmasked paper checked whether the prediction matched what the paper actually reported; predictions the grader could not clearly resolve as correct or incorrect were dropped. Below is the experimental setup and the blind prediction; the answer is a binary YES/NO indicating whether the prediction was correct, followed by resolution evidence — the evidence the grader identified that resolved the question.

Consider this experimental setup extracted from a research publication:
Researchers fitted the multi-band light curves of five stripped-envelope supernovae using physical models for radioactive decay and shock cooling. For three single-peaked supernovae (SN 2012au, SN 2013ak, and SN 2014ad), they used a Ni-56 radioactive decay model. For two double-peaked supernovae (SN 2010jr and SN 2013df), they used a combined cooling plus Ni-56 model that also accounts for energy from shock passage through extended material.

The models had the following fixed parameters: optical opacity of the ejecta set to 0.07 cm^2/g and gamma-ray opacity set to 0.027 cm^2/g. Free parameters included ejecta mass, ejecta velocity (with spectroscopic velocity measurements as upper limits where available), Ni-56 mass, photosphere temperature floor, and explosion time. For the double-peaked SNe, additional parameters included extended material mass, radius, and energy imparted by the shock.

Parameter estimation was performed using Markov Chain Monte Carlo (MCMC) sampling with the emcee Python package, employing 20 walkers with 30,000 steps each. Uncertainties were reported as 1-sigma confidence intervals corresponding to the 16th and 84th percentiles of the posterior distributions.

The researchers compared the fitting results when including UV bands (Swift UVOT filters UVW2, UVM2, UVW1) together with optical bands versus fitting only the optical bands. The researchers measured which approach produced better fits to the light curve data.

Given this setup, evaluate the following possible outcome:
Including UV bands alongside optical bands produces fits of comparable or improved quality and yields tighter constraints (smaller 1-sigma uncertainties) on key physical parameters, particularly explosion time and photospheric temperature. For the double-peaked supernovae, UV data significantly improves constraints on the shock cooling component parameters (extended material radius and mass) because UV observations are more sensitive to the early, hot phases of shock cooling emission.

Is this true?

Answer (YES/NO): NO